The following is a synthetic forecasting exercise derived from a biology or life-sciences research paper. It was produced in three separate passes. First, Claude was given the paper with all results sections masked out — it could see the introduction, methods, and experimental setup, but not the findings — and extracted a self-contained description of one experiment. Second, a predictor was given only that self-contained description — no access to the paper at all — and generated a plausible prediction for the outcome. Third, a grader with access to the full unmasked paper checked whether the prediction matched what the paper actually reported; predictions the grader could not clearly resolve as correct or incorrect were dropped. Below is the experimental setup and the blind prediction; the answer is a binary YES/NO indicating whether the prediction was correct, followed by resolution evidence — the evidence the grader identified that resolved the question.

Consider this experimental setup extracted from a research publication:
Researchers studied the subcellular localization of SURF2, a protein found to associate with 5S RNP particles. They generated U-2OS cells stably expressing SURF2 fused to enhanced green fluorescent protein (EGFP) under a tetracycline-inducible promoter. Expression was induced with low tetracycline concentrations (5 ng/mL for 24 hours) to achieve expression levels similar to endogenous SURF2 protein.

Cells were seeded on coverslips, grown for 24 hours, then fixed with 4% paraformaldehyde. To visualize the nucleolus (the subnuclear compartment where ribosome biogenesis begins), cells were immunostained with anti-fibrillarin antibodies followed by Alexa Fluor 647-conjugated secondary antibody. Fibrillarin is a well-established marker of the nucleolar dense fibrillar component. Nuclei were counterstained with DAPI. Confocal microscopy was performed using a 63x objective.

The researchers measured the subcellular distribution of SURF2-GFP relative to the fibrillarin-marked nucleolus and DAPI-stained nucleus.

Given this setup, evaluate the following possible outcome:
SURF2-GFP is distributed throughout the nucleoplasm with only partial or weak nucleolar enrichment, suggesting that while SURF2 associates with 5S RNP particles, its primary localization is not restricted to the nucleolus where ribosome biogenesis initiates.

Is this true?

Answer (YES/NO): YES